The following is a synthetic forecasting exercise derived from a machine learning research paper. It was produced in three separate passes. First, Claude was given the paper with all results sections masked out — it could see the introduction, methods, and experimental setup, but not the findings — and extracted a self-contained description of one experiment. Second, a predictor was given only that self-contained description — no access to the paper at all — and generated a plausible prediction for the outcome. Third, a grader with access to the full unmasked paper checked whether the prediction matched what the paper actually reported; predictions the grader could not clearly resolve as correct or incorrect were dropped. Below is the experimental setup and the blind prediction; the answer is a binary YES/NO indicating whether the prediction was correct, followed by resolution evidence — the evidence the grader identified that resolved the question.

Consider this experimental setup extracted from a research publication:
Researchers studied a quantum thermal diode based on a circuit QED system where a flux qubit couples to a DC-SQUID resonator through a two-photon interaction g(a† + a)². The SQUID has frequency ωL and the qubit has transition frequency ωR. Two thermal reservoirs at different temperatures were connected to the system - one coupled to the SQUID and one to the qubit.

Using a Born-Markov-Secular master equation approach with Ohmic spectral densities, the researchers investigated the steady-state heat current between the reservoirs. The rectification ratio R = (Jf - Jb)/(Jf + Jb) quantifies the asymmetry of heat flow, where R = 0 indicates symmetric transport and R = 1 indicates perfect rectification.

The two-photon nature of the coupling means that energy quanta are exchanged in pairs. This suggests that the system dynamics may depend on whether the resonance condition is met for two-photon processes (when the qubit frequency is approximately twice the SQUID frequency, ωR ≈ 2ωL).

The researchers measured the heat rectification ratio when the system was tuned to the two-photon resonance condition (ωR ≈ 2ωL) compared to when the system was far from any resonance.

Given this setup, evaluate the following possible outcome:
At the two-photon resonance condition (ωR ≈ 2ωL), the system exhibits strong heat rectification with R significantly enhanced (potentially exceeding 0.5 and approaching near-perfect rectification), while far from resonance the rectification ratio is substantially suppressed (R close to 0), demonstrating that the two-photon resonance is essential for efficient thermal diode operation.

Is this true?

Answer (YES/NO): NO